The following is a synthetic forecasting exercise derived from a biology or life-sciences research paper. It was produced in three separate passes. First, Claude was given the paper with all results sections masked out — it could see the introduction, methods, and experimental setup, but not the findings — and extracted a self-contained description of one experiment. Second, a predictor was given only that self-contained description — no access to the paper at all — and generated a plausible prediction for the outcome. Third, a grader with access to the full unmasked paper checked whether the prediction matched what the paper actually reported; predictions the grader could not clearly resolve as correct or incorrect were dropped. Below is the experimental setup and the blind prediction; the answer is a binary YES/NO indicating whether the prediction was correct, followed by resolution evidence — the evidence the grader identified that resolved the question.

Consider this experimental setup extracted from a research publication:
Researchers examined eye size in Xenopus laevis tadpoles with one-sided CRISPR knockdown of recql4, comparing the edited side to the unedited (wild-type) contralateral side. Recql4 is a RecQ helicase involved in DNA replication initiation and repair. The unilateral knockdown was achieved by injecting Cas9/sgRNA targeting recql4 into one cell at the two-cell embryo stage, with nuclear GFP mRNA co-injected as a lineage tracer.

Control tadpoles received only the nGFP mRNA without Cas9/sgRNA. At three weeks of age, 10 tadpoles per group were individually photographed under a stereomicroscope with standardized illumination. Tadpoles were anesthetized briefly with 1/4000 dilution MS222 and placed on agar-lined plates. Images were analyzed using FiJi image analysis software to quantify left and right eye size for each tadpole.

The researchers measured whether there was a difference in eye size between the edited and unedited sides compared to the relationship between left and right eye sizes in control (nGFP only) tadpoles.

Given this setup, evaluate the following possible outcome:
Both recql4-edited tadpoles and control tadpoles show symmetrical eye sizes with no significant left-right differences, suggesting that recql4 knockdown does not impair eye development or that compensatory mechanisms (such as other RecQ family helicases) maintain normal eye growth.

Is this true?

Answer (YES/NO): NO